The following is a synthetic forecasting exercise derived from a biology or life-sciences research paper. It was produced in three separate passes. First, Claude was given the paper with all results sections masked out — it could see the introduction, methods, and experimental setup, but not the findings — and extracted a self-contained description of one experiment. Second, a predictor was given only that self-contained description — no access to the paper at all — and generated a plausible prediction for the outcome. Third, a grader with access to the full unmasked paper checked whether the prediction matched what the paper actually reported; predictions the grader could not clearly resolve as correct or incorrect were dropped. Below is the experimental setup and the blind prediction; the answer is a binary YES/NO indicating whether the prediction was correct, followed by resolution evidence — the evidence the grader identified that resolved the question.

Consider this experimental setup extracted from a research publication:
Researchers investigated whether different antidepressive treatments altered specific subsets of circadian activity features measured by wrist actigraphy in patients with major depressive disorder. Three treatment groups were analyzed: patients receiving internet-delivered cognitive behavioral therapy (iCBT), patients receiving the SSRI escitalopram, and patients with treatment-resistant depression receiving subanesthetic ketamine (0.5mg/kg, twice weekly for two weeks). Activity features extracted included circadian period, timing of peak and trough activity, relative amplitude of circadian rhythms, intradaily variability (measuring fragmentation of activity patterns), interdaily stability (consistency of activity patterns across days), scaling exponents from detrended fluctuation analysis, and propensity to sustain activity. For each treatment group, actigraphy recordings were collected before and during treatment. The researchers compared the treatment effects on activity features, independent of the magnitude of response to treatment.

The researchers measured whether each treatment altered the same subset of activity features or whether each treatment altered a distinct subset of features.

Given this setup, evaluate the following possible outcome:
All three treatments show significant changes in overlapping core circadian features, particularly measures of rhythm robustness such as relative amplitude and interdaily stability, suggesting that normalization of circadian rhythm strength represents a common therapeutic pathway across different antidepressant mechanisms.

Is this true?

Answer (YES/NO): NO